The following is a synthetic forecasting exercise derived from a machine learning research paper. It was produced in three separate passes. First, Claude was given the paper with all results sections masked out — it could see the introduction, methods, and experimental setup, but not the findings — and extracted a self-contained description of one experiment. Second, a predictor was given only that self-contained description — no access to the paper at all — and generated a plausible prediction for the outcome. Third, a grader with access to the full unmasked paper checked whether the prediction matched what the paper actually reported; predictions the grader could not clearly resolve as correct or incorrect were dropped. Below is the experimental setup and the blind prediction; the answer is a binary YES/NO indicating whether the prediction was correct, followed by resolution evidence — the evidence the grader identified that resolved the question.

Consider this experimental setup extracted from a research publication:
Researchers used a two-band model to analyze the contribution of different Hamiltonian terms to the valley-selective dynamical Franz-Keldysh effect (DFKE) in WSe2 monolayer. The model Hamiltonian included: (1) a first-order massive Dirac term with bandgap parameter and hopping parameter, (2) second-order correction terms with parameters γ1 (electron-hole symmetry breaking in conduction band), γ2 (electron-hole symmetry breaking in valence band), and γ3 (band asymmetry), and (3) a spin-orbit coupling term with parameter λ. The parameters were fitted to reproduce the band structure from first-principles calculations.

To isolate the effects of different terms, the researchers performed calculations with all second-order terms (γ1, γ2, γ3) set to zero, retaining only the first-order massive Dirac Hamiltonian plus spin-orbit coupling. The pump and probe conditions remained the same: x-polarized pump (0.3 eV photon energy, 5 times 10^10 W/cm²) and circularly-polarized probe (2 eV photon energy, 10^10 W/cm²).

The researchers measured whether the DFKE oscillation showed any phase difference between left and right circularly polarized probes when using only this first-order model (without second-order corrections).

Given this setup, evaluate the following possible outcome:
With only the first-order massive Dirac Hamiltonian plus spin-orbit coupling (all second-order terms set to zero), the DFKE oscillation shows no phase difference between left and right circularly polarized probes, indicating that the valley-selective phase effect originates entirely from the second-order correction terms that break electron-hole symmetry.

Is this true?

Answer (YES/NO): YES